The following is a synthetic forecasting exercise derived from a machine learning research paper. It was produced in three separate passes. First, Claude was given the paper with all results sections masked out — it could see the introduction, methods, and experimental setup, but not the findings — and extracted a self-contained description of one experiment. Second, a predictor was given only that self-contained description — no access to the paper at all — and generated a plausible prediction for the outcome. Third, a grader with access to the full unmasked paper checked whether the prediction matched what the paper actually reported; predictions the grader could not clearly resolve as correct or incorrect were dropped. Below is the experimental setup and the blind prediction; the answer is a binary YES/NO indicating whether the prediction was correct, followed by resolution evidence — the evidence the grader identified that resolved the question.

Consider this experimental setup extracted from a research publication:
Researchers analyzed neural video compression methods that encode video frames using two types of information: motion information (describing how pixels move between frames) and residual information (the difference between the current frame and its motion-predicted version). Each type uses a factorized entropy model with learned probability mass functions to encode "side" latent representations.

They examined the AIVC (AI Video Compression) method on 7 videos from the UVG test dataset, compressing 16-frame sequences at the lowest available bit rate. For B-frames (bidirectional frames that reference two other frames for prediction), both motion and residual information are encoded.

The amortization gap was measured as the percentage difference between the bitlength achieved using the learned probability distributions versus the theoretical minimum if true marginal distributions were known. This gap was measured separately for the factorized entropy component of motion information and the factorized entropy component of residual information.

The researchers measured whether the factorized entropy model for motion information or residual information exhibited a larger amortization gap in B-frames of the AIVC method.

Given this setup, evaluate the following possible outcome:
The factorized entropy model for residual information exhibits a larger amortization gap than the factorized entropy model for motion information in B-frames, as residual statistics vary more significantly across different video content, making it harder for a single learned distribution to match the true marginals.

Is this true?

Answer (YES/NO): YES